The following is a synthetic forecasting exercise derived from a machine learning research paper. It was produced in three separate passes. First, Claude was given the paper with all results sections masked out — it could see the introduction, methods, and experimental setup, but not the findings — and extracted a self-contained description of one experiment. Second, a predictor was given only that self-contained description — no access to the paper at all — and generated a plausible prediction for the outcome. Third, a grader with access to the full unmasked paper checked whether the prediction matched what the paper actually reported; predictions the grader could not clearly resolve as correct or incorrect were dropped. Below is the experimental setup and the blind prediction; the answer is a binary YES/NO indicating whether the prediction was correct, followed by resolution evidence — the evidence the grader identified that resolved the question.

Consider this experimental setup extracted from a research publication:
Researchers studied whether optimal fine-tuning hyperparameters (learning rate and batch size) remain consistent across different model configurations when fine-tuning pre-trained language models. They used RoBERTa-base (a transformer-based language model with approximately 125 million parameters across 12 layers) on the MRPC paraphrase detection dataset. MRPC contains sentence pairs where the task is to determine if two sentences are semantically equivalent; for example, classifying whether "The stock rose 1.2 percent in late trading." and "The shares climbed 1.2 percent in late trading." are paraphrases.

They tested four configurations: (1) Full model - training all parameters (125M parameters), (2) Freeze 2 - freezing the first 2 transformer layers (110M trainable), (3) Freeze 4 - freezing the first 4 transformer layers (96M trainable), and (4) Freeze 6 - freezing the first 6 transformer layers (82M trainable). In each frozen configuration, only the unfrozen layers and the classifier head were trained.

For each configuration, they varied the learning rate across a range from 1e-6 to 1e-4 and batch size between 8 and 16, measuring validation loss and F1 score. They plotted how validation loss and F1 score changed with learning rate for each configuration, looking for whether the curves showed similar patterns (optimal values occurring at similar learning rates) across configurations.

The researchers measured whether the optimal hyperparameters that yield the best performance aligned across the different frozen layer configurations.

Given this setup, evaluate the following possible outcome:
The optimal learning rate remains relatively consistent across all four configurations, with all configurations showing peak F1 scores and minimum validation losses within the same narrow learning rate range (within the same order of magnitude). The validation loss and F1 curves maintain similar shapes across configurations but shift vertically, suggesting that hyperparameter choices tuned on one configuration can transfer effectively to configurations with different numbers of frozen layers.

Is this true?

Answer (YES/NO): YES